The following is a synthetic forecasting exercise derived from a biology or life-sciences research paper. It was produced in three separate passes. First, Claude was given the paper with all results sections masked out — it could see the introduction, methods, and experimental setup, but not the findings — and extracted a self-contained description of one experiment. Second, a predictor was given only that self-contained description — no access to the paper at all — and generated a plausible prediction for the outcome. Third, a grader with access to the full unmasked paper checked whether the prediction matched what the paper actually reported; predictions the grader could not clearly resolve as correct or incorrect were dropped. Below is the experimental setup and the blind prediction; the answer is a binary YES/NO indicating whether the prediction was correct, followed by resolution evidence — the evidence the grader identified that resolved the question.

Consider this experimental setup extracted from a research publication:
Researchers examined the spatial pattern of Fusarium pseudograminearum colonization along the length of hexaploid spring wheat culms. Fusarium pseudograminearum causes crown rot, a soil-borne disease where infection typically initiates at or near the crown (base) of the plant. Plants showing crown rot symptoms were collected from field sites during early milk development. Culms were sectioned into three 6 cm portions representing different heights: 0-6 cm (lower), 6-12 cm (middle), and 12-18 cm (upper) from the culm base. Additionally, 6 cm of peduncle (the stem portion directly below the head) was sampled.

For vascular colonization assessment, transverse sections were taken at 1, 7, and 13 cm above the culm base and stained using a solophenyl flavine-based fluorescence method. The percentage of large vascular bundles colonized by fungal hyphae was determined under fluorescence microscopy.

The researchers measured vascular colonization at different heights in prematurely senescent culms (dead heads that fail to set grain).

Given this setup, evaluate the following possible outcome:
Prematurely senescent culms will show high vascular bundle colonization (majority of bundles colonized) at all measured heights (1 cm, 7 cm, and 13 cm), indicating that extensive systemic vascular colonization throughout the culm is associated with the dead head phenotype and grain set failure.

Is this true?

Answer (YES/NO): NO